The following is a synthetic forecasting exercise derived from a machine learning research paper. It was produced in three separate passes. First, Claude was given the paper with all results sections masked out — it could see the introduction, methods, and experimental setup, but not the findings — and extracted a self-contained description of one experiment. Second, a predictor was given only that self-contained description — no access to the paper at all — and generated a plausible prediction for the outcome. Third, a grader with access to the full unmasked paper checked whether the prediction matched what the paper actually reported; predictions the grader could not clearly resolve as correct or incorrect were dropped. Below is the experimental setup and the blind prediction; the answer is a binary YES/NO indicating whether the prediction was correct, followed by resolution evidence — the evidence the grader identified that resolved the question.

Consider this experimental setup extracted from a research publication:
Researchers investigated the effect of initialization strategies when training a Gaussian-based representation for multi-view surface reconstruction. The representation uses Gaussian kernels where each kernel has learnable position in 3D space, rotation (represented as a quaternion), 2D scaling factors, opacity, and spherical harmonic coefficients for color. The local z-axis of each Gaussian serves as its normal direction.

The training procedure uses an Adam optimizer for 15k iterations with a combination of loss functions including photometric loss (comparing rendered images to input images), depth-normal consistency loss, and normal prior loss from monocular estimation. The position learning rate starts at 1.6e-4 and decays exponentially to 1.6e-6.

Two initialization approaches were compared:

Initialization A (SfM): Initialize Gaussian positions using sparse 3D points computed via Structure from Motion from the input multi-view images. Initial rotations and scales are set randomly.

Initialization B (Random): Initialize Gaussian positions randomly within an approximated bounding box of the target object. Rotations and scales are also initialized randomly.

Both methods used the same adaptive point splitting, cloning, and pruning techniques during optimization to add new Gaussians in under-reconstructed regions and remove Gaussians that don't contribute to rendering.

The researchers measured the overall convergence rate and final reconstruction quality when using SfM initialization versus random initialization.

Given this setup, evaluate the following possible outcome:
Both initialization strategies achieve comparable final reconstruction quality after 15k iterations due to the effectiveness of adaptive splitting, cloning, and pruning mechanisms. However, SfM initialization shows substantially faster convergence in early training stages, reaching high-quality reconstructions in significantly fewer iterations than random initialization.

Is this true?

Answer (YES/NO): NO